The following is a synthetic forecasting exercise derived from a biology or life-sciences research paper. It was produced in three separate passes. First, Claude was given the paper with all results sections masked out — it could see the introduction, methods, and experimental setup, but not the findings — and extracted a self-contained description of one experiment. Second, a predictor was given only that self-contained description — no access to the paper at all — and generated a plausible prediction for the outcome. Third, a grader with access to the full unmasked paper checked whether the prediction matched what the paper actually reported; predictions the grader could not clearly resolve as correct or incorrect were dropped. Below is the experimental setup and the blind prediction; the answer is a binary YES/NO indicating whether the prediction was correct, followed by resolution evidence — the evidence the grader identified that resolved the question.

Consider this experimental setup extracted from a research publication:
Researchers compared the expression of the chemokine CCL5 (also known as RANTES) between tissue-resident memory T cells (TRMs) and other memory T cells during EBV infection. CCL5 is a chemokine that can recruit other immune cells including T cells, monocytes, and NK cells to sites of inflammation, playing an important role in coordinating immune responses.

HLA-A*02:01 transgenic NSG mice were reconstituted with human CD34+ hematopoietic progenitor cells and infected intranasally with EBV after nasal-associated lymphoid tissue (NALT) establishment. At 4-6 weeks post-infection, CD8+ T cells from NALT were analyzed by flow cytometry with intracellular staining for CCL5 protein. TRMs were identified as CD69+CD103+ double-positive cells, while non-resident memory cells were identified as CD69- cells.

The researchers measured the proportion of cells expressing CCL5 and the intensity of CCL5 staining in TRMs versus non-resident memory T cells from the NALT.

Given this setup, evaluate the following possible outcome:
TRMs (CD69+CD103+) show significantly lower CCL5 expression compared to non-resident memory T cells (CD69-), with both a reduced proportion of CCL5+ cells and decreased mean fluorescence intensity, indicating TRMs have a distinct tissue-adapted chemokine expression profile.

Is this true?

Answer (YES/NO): NO